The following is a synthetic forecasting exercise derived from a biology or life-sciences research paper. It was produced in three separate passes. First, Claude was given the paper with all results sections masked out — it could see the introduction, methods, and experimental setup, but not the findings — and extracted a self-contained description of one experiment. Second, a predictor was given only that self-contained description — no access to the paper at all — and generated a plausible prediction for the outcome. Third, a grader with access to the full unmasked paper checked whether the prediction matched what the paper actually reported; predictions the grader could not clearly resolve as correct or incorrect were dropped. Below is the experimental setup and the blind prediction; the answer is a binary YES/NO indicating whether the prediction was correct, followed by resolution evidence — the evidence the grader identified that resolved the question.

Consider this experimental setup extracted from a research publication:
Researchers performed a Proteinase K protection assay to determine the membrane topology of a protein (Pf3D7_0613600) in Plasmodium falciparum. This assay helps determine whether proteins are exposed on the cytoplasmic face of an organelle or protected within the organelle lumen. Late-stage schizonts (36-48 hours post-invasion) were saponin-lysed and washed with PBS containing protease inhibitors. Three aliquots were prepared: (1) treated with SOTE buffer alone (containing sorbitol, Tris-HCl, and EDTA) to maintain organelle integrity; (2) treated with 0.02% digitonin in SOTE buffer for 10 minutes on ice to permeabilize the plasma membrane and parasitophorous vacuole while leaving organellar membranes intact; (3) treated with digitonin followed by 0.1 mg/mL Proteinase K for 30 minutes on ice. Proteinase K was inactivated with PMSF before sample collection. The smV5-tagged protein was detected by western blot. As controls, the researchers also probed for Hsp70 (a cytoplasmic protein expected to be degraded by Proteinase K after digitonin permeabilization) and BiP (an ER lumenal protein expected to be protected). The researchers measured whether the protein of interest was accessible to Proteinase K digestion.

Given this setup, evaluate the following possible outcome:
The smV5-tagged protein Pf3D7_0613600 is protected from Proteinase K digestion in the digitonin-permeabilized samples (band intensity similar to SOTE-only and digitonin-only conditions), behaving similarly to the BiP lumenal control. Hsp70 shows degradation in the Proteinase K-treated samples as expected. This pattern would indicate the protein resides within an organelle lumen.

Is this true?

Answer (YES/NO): NO